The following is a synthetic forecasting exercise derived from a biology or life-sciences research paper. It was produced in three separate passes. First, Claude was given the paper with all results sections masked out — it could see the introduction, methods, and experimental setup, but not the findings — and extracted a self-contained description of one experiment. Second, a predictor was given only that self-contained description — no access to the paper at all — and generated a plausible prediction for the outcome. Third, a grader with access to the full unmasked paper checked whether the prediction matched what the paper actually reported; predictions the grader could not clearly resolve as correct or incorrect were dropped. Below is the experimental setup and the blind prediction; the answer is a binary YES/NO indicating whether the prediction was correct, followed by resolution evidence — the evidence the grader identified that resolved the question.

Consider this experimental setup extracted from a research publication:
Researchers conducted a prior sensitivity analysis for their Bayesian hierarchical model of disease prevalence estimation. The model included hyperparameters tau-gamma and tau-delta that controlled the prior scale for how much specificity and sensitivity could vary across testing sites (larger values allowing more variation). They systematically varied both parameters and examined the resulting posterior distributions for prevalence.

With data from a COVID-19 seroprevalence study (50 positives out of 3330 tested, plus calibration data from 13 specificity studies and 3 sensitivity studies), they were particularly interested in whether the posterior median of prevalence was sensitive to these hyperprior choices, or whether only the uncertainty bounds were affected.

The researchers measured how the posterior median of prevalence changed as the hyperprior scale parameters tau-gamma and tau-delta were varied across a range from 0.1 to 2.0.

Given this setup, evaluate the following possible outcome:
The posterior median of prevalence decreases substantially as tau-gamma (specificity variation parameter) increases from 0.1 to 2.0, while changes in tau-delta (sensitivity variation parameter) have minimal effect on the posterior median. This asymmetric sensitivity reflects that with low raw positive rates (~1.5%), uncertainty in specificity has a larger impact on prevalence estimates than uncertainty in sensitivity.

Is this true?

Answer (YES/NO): NO